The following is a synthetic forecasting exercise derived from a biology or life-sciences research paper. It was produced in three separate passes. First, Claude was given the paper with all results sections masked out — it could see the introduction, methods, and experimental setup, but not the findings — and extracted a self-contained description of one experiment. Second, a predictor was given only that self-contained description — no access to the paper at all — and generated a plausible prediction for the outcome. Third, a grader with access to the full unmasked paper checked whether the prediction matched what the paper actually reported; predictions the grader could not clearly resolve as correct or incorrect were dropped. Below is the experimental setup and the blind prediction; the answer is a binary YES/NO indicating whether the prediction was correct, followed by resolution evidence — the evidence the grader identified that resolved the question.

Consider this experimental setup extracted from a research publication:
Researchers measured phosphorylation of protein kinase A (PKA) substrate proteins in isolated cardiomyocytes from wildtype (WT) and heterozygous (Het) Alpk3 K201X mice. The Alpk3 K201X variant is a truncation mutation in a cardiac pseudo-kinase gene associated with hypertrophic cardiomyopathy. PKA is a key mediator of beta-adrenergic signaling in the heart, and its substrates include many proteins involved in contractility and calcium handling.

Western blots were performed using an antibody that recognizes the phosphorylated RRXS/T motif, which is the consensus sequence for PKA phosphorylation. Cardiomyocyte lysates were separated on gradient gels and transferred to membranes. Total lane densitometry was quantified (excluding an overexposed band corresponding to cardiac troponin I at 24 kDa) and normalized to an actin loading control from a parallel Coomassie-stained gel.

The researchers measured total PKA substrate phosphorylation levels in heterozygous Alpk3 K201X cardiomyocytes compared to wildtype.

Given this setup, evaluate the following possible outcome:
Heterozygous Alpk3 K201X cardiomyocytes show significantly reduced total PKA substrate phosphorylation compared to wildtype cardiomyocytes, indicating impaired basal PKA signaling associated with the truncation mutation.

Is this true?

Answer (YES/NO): YES